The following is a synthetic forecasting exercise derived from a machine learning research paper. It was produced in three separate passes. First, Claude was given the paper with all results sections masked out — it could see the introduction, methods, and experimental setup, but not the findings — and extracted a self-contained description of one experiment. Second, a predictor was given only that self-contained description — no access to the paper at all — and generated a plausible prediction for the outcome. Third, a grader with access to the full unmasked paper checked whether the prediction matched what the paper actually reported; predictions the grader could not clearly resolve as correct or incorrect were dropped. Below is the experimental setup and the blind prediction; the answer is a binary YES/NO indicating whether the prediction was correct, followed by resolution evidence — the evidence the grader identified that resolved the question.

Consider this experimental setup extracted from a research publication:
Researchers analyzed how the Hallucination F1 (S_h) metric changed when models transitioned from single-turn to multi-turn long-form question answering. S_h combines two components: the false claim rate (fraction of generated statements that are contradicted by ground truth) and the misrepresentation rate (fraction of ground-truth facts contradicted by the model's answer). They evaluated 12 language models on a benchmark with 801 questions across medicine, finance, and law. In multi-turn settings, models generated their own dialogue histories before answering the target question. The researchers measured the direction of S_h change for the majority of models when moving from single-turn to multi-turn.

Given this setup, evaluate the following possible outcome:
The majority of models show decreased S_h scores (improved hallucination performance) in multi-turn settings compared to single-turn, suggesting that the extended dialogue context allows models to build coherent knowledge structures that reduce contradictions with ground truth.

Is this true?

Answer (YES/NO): NO